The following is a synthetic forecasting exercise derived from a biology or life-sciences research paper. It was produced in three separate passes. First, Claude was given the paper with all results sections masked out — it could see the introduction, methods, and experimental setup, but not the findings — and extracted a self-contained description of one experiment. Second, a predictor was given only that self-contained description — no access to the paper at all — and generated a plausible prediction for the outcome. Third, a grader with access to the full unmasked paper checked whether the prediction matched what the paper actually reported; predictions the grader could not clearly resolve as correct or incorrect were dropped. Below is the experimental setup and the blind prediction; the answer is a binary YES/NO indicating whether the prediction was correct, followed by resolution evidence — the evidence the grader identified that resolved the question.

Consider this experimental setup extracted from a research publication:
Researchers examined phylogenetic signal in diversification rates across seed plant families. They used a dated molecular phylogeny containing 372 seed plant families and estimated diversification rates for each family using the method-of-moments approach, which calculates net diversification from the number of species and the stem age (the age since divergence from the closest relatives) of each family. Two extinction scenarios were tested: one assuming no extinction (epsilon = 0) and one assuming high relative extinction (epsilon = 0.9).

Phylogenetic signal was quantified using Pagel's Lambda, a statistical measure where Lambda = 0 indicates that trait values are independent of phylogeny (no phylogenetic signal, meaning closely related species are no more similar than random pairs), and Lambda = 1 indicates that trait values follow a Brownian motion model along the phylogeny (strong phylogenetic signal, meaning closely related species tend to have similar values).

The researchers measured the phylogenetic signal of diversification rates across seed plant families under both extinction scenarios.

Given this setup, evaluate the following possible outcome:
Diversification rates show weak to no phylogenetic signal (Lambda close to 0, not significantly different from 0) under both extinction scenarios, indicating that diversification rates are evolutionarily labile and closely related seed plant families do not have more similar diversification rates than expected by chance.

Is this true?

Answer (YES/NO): NO